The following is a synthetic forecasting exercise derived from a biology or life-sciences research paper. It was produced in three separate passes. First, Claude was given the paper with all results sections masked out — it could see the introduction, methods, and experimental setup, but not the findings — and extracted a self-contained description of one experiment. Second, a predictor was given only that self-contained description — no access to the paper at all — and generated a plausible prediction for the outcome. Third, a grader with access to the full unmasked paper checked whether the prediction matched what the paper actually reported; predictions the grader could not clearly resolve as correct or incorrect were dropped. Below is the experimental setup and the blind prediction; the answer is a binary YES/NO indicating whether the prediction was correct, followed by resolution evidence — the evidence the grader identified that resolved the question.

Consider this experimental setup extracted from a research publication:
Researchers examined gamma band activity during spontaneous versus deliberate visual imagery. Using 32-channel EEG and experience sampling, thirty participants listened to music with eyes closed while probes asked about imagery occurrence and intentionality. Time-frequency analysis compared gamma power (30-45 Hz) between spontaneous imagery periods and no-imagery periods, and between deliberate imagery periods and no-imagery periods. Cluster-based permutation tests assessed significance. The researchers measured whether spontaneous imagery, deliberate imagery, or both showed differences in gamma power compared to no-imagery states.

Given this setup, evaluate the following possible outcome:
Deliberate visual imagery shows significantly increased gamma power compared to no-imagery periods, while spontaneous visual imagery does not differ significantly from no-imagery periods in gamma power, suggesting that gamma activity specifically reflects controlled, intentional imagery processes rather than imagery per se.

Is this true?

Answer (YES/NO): NO